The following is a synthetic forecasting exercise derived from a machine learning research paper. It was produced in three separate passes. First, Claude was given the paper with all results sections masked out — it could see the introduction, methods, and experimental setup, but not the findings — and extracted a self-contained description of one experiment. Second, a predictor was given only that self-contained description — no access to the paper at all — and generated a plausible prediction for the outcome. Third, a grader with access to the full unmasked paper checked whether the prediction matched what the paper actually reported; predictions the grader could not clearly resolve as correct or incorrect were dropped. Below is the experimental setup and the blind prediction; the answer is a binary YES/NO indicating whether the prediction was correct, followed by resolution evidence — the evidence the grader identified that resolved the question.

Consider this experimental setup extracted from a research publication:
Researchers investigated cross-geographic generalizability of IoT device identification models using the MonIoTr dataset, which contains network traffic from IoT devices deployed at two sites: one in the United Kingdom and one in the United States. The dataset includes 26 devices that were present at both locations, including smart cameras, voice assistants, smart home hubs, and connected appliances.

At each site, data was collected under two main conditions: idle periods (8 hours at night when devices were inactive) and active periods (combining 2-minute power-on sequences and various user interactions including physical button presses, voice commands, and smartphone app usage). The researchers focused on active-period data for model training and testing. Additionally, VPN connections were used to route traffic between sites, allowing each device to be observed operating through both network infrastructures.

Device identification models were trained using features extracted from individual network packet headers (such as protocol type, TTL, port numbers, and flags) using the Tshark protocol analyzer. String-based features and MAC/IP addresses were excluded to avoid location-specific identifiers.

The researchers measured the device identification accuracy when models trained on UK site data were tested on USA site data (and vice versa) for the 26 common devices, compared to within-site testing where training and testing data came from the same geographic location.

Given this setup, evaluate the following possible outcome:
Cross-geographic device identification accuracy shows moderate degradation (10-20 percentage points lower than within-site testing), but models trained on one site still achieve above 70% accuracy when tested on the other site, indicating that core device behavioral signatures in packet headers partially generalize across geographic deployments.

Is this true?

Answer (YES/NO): YES